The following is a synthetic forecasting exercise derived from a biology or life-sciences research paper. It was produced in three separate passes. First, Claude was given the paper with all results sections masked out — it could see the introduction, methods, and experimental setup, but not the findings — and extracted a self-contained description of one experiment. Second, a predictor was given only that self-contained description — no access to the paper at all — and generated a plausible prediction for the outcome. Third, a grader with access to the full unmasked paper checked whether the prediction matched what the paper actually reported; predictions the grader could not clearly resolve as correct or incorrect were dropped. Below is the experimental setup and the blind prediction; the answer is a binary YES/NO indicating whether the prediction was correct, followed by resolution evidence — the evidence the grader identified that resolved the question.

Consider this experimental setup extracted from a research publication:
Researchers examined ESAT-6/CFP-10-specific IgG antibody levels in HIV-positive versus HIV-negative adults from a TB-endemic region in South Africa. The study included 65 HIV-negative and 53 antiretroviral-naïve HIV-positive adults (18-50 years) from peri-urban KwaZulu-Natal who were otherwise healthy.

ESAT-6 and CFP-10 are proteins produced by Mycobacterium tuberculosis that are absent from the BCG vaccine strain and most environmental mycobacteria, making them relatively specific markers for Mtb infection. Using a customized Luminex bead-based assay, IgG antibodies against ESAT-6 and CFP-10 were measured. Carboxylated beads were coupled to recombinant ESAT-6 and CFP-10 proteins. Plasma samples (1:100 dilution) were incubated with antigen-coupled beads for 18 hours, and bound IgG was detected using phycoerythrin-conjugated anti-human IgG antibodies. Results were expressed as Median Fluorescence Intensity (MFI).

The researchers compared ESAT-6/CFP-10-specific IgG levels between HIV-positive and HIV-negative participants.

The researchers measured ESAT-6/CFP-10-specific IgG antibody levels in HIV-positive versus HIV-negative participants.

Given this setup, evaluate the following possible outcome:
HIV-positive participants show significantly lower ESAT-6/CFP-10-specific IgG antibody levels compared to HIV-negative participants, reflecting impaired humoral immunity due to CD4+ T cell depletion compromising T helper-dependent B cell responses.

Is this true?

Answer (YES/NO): NO